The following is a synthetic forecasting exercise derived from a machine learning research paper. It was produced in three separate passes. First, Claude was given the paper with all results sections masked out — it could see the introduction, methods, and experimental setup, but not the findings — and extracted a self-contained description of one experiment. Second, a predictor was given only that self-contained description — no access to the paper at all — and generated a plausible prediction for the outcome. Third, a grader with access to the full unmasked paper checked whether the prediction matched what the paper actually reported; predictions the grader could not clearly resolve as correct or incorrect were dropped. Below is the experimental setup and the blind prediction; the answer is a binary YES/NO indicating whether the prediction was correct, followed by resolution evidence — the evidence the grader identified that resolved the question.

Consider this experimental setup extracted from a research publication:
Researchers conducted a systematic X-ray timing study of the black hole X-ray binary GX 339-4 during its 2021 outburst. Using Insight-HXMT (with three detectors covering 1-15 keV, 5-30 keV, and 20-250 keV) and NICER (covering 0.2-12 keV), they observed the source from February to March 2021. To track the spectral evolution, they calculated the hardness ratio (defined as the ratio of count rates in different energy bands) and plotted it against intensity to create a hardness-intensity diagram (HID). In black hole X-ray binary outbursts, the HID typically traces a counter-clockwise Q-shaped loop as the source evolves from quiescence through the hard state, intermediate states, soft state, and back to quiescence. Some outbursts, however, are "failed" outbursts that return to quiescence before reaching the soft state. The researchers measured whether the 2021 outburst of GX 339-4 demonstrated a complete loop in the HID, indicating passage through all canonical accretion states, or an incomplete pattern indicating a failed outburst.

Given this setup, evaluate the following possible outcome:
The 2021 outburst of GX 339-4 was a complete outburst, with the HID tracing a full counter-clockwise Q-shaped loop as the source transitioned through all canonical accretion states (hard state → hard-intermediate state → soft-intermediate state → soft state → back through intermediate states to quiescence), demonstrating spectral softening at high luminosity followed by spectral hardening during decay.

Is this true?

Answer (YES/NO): YES